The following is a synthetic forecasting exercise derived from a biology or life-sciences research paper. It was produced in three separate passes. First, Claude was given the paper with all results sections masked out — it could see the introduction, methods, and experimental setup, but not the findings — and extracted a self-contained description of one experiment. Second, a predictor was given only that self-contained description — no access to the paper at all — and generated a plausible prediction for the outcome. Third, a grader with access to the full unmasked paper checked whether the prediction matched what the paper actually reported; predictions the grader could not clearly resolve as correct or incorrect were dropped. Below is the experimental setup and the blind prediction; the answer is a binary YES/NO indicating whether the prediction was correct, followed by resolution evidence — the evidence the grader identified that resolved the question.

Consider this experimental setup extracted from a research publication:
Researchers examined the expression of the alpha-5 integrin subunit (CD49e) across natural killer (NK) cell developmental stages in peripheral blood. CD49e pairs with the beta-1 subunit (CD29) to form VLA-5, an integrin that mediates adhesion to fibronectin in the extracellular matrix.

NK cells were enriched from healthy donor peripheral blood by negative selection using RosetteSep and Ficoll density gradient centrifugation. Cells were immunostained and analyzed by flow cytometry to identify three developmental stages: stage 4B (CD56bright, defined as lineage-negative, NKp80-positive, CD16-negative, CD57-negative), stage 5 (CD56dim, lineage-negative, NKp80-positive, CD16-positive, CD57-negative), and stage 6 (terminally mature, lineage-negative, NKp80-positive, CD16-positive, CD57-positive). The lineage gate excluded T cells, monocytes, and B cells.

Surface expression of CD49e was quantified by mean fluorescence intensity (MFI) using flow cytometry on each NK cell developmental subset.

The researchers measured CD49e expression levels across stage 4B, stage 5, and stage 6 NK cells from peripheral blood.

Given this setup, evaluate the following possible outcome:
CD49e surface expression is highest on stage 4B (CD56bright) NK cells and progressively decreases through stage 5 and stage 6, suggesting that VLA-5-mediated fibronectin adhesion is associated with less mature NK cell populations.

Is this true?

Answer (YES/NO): YES